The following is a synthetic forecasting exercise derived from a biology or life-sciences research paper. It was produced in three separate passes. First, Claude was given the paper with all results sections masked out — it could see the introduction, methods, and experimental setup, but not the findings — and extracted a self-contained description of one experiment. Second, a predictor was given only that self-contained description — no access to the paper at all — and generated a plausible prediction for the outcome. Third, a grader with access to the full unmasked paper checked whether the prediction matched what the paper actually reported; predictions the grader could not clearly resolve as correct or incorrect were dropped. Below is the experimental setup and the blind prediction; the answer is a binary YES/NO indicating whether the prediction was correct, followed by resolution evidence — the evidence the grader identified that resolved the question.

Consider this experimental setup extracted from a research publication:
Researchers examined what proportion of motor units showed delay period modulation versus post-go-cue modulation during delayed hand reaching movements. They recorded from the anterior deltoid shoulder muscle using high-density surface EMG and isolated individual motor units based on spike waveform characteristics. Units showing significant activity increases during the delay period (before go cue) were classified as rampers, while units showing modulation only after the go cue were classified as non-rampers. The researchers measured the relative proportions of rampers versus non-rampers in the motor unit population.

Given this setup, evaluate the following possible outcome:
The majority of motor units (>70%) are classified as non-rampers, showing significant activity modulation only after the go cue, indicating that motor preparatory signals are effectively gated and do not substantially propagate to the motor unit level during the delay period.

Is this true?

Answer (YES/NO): NO